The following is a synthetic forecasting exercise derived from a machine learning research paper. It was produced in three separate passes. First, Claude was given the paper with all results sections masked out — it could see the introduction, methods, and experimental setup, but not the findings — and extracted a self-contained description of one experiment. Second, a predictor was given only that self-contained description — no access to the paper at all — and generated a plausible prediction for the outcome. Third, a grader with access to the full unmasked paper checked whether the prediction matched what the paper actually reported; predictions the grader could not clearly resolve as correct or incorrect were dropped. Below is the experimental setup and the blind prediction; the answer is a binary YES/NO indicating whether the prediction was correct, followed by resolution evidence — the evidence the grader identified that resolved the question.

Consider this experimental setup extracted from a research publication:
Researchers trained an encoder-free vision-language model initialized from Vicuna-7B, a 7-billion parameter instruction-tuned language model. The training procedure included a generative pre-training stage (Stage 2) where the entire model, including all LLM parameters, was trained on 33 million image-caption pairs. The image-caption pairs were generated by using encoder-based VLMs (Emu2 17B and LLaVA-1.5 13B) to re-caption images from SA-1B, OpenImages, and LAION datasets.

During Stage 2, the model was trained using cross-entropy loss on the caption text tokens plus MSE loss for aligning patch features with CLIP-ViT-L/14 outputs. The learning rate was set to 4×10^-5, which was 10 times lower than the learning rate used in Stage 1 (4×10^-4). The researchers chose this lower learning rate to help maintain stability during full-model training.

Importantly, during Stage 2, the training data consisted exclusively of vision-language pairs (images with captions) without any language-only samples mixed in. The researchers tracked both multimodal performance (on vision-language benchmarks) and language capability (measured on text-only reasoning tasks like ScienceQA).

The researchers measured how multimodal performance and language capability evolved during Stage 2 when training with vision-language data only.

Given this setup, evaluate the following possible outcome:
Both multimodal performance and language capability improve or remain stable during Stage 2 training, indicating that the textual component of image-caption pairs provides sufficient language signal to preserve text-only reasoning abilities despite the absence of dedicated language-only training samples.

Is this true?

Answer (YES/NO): NO